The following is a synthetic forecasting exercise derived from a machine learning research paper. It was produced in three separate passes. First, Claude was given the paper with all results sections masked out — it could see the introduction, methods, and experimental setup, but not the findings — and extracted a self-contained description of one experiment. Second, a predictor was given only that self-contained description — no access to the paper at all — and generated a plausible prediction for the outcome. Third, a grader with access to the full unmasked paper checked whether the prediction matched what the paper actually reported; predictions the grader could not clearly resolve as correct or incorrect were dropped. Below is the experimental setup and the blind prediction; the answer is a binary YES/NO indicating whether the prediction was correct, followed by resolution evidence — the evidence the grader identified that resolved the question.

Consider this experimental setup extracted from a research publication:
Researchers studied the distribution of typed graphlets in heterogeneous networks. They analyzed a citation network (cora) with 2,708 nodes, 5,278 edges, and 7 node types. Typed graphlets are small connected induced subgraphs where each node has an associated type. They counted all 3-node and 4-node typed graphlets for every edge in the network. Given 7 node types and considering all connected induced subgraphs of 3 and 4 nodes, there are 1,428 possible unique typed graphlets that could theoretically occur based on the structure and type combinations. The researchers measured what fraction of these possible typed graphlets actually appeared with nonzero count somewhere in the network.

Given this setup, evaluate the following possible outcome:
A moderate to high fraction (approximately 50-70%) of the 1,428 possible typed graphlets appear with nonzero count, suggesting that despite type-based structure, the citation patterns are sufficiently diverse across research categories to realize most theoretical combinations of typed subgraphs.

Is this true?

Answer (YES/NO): YES